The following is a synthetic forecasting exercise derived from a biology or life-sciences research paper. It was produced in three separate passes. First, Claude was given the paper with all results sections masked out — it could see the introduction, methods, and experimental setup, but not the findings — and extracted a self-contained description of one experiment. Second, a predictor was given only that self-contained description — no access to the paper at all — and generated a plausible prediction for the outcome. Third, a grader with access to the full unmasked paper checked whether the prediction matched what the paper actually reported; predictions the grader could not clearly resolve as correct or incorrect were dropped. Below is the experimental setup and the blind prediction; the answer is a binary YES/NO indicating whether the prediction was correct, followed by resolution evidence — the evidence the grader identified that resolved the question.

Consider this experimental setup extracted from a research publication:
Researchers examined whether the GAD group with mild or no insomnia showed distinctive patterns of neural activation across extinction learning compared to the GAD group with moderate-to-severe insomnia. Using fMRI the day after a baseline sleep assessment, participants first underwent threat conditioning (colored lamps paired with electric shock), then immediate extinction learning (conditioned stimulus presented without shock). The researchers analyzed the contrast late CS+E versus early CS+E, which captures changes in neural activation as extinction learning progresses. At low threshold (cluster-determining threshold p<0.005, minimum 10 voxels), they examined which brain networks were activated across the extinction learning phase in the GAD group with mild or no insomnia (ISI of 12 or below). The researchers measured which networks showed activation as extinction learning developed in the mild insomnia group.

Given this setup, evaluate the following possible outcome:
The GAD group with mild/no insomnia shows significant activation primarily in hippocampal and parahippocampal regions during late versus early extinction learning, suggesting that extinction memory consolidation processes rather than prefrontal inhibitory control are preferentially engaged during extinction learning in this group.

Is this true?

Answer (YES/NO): NO